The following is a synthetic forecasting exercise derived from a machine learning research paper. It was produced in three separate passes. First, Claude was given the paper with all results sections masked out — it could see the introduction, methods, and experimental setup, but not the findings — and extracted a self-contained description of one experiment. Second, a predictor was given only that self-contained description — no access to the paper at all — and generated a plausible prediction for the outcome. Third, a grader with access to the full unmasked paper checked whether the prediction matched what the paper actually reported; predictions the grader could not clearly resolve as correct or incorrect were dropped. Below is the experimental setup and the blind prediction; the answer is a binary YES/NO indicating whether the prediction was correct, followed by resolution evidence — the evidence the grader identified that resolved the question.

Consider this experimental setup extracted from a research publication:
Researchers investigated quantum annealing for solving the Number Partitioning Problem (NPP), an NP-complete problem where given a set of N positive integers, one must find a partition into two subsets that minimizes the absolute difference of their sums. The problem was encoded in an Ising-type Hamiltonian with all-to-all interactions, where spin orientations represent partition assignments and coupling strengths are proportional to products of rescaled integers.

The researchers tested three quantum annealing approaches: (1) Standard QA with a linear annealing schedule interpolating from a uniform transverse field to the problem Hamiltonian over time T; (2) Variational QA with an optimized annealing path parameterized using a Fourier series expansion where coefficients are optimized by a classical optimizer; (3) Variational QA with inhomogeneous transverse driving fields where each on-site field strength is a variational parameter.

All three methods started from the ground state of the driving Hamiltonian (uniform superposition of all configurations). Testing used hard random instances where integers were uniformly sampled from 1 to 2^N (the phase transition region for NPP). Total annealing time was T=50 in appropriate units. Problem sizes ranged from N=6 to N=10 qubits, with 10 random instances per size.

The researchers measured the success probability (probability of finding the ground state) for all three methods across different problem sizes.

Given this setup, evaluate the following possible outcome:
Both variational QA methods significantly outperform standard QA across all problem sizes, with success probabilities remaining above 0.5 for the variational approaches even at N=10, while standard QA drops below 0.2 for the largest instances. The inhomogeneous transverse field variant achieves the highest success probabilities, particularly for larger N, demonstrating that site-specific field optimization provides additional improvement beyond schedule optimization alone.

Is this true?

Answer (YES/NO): NO